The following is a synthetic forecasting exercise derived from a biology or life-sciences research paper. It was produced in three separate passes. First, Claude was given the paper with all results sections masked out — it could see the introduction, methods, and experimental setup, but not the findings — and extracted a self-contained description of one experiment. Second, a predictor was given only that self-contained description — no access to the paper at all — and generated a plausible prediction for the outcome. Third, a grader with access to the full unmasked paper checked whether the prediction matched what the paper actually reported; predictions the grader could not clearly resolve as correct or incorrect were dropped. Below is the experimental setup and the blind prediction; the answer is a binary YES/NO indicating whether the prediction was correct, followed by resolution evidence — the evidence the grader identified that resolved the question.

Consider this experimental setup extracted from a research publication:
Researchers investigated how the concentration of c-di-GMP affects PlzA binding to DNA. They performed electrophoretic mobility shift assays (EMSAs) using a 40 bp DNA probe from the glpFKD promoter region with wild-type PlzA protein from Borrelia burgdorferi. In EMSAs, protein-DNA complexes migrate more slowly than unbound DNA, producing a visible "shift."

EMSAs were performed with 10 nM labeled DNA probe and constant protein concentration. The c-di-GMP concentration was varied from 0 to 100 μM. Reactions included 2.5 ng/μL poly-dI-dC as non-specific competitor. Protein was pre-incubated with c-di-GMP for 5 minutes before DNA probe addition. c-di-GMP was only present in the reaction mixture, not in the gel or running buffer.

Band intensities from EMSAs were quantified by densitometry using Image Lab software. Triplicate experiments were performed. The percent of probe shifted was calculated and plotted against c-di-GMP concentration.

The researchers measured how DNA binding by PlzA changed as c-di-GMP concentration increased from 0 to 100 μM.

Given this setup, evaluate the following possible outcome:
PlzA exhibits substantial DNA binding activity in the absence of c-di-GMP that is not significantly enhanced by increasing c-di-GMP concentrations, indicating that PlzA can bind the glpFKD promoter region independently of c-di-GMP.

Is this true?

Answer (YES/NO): NO